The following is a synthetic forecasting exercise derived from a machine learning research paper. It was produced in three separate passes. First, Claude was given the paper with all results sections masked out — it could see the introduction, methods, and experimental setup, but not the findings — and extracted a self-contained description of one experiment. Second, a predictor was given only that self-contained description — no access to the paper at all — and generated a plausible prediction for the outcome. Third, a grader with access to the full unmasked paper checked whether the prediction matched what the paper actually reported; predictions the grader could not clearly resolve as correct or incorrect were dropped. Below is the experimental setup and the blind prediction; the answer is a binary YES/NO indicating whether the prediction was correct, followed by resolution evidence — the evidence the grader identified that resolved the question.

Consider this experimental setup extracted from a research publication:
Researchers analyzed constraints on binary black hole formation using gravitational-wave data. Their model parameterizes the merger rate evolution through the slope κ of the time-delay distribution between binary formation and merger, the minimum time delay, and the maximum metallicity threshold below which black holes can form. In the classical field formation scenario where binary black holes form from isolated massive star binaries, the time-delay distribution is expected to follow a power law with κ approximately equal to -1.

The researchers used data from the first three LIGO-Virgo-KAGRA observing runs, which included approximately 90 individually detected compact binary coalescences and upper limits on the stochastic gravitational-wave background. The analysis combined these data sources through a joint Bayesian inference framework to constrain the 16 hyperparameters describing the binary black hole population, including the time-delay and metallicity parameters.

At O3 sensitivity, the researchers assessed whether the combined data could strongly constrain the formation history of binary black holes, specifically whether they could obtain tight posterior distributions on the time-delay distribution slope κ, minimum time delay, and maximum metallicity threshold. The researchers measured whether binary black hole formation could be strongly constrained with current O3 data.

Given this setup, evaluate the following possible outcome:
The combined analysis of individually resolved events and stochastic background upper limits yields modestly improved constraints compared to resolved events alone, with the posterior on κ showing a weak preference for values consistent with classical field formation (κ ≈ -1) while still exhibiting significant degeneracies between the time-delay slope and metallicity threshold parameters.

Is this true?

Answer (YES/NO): NO